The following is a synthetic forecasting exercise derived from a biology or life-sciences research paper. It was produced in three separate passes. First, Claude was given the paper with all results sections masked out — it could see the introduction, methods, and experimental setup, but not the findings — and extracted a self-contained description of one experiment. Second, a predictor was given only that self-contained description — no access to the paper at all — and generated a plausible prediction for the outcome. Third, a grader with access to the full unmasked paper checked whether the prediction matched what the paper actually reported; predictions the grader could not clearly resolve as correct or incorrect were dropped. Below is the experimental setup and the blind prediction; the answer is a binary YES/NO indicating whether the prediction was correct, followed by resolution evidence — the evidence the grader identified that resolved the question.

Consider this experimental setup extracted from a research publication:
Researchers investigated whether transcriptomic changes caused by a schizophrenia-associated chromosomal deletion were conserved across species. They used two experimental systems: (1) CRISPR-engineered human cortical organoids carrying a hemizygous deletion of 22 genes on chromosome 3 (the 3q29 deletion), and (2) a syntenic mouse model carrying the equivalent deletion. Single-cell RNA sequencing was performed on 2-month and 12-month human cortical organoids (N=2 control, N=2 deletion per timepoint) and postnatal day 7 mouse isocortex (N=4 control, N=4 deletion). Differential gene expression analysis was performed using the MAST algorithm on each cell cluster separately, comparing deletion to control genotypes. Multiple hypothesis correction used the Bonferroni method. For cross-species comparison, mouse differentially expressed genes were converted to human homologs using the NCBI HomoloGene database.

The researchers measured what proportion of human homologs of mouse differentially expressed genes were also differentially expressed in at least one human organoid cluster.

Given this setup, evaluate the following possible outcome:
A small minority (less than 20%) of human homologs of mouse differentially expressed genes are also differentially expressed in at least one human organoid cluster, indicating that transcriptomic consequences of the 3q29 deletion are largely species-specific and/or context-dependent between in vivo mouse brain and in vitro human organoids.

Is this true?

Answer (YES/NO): NO